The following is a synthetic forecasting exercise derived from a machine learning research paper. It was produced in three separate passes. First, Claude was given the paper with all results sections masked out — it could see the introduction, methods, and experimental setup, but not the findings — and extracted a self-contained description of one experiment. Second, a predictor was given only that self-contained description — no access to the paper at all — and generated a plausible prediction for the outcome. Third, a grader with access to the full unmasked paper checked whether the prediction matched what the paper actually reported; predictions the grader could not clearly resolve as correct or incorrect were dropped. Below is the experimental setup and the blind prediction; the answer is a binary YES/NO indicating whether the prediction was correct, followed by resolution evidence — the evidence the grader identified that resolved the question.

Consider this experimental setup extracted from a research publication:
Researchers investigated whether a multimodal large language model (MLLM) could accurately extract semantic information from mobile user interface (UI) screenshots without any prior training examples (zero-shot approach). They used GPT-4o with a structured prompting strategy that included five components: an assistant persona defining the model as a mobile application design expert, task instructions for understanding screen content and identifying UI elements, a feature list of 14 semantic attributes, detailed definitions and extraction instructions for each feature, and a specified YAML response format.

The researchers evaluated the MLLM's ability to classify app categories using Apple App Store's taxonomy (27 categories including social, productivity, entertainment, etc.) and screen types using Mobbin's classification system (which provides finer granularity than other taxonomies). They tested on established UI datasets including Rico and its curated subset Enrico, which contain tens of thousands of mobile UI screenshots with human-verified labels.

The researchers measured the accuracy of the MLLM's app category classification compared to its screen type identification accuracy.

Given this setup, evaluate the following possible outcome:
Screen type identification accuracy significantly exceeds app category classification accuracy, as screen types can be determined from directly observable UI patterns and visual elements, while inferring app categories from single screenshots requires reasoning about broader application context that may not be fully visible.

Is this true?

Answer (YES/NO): NO